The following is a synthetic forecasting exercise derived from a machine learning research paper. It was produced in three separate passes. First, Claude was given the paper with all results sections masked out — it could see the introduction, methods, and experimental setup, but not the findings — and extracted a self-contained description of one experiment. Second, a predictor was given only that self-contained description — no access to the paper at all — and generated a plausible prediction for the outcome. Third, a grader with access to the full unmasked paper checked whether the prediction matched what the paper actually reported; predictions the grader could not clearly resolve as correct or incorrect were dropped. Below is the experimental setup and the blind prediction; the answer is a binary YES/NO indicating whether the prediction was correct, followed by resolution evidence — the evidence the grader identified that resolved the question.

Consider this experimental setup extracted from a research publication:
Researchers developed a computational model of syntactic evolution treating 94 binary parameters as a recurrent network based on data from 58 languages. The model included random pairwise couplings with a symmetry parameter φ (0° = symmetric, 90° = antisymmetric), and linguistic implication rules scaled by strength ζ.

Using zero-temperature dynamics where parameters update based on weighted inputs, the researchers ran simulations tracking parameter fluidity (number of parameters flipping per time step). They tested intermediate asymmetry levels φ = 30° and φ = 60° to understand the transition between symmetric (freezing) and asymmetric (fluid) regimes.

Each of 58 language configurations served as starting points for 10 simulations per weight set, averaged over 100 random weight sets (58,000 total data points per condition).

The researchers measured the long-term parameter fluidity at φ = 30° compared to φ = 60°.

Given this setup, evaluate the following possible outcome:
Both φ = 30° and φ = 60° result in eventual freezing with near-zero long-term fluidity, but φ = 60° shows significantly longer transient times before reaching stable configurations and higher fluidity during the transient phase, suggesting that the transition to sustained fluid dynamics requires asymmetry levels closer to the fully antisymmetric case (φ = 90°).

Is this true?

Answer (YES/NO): NO